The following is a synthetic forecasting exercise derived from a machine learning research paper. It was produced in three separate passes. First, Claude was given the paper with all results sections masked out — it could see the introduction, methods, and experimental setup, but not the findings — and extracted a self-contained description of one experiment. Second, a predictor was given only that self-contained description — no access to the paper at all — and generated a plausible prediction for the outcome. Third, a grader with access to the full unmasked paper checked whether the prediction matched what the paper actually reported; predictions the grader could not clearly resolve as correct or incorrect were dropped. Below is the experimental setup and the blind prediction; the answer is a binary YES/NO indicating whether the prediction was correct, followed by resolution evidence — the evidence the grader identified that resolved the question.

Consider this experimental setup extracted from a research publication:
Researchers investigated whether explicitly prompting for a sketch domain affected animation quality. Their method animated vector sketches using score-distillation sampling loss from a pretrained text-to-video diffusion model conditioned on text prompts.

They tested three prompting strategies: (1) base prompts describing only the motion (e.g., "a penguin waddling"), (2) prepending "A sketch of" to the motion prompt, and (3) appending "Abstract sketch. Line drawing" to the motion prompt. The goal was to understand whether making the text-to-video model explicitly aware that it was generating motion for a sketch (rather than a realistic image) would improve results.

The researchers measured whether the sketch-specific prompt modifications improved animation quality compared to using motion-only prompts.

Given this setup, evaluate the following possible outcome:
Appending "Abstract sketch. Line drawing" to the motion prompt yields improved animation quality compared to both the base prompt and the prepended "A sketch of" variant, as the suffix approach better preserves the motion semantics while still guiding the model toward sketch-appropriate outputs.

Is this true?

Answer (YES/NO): NO